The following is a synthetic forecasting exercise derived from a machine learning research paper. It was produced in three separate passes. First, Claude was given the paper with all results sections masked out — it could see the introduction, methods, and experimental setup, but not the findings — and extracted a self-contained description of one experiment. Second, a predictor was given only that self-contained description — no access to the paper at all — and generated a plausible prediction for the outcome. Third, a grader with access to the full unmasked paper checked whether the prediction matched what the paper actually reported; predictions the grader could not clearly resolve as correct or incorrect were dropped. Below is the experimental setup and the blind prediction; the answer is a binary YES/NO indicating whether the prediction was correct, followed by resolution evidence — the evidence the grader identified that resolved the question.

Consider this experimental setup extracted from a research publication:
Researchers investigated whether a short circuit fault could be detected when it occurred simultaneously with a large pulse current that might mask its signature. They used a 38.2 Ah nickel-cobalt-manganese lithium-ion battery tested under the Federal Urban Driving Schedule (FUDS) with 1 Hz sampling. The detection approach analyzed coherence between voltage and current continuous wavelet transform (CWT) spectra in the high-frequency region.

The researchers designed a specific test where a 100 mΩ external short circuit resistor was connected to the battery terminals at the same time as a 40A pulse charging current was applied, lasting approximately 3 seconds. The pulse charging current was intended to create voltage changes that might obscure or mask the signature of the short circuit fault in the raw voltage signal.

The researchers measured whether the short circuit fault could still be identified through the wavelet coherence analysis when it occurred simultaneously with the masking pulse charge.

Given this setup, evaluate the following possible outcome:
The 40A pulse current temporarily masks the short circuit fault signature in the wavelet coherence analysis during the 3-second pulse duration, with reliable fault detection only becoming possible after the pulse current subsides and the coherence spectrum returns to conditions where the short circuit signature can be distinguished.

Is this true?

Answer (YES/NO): NO